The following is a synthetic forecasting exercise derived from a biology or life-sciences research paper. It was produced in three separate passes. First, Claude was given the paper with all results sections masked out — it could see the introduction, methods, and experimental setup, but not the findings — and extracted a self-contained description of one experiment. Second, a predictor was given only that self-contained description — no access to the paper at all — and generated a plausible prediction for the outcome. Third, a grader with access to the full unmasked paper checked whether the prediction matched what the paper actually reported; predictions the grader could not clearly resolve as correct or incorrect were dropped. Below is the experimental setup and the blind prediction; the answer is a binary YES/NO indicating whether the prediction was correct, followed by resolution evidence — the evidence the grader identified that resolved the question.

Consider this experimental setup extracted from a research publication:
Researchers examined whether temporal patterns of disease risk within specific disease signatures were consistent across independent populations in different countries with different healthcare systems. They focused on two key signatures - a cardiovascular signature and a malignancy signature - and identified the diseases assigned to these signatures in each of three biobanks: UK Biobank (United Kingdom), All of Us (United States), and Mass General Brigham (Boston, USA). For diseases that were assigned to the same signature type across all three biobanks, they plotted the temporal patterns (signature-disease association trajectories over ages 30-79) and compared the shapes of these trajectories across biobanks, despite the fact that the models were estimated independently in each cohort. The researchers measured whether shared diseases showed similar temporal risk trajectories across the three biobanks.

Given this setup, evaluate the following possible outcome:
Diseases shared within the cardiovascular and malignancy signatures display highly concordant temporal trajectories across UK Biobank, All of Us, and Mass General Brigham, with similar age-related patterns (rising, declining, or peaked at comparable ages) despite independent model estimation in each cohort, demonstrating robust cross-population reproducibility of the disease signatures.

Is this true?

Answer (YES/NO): YES